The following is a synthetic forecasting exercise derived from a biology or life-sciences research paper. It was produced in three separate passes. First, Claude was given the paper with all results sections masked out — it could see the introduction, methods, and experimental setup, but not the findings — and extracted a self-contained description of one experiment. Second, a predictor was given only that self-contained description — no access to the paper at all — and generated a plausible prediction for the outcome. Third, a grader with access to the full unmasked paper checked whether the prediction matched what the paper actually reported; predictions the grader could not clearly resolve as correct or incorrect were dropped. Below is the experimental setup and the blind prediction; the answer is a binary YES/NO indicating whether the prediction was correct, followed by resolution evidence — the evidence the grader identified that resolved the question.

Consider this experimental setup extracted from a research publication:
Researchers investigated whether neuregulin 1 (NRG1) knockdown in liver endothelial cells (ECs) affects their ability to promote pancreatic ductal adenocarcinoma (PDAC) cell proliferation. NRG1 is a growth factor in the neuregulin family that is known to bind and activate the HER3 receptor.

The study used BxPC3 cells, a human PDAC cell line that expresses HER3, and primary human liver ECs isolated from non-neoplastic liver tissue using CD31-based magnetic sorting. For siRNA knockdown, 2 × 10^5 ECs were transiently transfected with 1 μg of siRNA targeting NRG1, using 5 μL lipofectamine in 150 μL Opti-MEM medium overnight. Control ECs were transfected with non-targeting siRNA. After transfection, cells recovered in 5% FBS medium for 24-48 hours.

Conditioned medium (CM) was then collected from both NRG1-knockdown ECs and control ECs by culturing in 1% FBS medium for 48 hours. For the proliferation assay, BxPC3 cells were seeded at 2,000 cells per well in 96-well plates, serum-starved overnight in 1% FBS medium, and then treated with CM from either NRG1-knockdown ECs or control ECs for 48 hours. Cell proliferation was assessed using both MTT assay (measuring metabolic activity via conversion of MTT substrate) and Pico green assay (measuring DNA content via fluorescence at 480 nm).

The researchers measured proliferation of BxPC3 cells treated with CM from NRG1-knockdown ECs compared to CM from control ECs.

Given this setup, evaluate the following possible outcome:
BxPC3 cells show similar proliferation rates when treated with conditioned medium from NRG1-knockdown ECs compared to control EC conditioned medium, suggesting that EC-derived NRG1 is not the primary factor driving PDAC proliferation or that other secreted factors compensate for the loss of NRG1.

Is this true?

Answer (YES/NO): NO